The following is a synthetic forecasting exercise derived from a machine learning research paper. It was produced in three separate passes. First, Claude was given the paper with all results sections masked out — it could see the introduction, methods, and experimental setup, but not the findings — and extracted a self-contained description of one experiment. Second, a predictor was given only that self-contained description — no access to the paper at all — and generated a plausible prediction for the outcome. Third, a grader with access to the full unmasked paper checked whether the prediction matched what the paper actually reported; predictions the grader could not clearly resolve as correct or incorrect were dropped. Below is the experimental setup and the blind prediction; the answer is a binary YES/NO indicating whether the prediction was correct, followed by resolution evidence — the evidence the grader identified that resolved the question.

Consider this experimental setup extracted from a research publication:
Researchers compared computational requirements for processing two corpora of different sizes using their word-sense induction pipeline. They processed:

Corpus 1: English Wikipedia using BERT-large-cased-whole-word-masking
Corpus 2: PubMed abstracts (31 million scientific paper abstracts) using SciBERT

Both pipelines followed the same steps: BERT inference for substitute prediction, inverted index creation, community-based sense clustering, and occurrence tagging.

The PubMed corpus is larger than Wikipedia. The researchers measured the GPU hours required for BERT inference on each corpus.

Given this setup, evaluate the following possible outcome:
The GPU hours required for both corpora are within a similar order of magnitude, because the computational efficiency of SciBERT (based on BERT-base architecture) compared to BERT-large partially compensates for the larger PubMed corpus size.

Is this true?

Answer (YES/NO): YES